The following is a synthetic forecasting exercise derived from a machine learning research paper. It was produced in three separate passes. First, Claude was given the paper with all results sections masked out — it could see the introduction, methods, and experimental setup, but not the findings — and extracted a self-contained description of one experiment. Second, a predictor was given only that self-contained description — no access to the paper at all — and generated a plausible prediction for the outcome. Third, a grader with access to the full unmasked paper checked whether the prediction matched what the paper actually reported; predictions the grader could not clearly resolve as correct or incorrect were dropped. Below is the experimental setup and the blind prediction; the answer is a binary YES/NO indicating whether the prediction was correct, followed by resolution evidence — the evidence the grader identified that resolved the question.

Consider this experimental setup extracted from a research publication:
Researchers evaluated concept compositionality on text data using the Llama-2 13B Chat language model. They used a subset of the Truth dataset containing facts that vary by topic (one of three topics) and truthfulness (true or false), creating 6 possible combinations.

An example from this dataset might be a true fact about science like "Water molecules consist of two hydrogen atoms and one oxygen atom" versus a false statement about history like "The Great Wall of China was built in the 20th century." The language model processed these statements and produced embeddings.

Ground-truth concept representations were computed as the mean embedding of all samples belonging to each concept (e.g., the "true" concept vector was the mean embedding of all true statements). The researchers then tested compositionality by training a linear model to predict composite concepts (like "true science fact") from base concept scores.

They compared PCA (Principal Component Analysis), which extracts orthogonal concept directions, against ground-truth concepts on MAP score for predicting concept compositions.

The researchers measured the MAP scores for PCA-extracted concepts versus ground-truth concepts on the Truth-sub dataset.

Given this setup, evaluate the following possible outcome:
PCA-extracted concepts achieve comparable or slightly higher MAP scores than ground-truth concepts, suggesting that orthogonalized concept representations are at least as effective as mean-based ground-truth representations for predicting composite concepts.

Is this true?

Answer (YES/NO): NO